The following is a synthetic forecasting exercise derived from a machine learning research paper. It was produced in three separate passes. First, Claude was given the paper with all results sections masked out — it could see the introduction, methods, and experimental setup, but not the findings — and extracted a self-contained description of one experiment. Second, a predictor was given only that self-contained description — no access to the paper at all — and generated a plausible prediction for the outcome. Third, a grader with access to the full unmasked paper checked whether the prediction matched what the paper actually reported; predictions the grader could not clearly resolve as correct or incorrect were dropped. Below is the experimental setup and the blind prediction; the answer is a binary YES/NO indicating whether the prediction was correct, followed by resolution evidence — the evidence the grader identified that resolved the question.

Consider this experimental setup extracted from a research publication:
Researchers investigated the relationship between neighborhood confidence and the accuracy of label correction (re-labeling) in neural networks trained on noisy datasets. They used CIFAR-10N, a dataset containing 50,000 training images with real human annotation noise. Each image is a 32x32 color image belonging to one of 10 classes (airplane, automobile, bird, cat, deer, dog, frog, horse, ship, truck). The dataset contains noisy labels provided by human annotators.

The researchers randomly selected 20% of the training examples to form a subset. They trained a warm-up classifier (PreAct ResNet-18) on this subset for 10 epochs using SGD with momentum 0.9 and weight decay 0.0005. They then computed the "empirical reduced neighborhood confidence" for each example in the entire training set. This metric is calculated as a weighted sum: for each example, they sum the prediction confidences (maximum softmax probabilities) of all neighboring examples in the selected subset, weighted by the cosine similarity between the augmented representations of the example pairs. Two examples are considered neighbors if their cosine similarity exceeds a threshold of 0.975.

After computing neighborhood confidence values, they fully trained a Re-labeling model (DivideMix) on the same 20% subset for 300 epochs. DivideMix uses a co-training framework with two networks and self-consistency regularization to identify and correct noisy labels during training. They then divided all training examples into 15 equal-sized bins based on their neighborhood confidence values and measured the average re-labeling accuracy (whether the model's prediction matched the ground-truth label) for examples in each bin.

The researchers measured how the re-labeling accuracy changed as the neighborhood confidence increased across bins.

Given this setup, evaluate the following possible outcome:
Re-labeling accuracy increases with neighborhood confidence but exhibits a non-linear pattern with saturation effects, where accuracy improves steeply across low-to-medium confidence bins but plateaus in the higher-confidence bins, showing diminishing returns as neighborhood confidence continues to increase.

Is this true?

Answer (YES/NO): YES